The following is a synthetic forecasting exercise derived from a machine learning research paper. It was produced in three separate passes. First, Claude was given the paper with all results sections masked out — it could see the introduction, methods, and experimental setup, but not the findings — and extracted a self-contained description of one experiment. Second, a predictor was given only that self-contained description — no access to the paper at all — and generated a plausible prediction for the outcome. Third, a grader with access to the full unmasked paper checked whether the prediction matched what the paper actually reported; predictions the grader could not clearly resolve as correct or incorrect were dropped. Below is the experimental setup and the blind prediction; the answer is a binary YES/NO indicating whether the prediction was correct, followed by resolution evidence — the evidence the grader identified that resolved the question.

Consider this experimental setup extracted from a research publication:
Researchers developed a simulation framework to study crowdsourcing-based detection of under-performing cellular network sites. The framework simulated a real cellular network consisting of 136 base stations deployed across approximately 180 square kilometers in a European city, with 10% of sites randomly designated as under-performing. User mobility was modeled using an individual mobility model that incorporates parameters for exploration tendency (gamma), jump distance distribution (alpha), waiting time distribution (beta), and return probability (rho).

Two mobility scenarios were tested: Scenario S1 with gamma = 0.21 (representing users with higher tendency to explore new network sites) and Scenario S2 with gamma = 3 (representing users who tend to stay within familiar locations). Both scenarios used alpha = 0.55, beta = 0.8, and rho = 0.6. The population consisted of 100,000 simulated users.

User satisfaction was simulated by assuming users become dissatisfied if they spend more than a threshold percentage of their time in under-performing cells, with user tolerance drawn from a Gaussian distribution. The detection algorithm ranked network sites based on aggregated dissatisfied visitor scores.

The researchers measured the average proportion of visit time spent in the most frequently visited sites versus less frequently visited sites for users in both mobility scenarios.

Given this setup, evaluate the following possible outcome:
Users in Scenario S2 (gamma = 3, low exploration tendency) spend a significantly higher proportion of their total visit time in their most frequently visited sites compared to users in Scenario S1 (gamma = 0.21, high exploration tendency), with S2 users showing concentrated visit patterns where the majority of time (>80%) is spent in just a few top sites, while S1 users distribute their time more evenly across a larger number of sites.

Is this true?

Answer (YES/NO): YES